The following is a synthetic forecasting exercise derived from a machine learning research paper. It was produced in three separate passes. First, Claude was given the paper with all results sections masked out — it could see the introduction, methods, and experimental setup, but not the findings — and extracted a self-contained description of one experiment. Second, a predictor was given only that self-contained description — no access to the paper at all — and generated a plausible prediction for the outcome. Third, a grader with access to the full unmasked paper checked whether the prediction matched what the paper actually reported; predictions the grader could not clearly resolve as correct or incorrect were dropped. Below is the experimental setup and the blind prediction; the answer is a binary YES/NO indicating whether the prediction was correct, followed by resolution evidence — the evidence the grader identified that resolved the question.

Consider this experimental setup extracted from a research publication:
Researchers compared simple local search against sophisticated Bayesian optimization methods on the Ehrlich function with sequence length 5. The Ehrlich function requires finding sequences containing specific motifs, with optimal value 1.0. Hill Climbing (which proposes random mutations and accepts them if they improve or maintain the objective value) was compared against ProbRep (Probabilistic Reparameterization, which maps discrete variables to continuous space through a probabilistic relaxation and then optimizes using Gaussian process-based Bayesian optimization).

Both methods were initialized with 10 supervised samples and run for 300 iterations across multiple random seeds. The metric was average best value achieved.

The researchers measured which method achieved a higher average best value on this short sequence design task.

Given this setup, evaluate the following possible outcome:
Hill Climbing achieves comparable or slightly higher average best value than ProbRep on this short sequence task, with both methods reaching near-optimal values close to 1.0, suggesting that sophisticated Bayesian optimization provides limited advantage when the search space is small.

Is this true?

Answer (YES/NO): NO